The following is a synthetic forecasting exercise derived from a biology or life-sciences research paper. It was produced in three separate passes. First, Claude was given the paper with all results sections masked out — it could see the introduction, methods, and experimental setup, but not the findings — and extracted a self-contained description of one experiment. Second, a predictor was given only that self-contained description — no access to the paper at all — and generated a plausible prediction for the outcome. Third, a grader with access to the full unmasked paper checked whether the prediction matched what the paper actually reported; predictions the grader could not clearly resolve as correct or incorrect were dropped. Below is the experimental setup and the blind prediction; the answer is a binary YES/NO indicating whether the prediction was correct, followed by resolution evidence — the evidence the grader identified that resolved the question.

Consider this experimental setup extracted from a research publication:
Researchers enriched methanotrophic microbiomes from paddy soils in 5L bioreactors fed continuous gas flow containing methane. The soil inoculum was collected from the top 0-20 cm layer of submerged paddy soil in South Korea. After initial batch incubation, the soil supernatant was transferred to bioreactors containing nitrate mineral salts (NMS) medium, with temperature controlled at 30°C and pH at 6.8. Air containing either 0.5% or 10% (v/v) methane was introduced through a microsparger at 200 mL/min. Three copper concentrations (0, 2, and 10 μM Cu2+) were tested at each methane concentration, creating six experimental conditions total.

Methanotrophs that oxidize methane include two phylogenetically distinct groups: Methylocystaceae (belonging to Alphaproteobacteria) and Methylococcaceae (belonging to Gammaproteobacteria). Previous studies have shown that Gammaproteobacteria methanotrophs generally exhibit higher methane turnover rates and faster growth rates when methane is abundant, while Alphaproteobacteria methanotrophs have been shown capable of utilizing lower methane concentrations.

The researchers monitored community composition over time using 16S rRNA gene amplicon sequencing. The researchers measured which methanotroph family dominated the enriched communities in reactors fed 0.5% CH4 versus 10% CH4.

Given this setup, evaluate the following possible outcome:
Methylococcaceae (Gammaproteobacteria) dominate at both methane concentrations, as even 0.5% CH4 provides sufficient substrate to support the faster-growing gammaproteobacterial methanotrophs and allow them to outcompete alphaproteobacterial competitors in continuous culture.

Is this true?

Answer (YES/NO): NO